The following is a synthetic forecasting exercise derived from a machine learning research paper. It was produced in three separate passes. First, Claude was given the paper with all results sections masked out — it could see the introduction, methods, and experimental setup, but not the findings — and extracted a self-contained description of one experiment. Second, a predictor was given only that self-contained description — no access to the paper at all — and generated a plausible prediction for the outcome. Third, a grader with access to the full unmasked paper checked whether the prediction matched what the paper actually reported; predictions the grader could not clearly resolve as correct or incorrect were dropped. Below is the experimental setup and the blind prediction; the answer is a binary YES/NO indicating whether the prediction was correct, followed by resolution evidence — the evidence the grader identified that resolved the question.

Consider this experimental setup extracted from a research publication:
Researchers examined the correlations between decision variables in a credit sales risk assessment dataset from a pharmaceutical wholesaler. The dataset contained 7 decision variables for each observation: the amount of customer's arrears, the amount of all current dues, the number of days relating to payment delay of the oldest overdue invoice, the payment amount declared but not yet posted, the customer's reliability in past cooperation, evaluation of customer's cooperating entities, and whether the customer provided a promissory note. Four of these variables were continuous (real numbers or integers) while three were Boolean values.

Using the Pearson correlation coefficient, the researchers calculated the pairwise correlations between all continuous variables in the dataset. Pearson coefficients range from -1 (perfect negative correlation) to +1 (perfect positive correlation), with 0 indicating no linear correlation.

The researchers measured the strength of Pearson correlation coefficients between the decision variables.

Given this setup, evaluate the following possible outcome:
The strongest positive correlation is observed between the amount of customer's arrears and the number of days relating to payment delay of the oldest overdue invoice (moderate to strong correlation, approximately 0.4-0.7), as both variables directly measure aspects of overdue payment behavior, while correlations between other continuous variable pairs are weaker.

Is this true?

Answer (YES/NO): NO